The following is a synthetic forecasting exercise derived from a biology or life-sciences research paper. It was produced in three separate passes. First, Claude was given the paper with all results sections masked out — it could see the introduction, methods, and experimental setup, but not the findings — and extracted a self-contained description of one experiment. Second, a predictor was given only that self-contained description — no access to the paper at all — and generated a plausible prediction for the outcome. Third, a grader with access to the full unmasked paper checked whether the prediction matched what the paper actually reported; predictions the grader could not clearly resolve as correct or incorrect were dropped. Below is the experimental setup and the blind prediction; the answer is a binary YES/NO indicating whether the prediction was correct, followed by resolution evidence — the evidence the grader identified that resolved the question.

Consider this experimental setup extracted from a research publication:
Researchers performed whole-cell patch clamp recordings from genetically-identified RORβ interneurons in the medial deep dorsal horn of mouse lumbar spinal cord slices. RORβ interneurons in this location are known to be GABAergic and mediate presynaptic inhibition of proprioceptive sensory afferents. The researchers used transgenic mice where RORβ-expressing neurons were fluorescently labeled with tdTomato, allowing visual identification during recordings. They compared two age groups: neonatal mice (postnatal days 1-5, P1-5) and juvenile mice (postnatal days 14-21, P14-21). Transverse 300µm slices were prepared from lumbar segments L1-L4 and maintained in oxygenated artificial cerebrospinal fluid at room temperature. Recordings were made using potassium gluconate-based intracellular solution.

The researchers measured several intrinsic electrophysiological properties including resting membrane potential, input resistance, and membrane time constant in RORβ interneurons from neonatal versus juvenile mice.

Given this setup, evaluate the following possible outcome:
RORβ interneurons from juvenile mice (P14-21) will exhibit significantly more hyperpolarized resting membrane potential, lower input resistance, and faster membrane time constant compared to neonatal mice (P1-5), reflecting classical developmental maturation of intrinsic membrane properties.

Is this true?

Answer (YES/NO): YES